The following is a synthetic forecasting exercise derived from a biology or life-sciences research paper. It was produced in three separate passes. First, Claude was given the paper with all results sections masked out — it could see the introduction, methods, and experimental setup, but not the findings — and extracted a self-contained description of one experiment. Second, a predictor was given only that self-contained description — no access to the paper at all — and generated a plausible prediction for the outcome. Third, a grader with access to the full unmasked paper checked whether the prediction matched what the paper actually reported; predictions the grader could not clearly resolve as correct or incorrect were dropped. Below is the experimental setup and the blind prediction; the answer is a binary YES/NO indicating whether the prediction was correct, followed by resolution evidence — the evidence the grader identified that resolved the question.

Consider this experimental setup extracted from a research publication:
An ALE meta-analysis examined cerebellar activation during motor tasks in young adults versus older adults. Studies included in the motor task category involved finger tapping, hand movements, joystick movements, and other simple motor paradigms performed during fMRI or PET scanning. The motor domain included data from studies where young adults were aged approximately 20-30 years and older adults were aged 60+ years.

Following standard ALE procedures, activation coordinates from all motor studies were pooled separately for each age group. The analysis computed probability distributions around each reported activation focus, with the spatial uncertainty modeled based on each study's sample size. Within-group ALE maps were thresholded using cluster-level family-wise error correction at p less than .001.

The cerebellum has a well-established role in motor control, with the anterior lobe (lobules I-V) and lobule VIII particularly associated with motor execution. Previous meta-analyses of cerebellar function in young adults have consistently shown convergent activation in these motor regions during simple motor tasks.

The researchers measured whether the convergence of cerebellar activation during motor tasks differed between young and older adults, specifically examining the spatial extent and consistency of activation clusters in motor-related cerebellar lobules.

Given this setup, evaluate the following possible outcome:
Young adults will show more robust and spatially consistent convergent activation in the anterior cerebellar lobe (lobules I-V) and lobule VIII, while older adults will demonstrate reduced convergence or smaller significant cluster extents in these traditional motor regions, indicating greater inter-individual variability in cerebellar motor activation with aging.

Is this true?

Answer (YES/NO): NO